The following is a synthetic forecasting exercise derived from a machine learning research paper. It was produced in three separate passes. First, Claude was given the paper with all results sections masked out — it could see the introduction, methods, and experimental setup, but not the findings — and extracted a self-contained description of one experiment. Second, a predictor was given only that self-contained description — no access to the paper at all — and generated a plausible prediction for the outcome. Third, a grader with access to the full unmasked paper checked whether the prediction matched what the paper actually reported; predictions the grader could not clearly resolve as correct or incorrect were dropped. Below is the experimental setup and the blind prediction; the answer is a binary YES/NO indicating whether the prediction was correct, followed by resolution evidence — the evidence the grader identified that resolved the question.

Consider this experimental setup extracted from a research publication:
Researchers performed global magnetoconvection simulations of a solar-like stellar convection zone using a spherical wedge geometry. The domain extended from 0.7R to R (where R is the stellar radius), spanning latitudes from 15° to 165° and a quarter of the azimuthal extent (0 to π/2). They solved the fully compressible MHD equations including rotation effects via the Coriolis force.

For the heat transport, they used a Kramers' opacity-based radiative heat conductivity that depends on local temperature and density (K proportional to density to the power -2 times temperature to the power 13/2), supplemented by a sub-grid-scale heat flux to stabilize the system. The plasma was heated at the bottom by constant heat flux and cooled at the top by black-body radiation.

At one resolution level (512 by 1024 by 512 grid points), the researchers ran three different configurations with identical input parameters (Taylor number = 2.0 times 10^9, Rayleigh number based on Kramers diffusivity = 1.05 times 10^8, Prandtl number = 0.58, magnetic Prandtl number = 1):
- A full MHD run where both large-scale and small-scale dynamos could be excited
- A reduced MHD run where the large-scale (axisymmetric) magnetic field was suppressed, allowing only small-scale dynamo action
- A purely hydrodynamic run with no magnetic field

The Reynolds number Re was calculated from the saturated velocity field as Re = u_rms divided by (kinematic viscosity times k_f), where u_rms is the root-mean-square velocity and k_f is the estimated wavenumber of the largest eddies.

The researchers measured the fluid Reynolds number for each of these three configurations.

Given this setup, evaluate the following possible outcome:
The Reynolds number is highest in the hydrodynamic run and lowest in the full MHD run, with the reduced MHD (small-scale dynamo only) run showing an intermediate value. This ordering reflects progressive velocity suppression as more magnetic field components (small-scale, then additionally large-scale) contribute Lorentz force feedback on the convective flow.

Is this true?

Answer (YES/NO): YES